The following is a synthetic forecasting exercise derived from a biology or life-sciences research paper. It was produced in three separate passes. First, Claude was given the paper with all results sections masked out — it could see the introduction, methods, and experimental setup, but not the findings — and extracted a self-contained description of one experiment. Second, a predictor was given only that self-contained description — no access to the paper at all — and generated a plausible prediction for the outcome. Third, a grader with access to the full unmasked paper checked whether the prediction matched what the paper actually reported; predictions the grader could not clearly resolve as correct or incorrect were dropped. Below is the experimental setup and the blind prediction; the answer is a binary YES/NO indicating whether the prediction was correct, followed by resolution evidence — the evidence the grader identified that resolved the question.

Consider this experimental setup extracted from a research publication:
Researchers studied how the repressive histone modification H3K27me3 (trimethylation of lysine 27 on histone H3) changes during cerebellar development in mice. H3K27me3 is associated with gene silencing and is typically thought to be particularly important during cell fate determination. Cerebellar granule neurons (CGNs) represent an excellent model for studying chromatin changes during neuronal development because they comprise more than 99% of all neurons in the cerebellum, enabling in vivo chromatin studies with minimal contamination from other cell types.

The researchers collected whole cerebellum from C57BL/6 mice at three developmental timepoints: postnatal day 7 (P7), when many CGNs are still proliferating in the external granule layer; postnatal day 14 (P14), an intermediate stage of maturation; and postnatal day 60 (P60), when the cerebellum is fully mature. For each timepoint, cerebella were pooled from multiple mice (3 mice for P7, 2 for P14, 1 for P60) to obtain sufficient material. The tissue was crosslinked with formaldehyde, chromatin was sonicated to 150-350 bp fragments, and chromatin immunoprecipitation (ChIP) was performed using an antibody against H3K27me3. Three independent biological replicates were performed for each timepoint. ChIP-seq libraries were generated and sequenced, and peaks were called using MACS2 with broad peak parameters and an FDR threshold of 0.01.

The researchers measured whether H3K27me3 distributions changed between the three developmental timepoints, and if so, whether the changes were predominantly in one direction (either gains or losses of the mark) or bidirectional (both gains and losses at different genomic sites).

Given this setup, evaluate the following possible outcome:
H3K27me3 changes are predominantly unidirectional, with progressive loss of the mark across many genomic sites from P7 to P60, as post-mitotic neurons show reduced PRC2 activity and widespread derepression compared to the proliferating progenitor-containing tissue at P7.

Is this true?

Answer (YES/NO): NO